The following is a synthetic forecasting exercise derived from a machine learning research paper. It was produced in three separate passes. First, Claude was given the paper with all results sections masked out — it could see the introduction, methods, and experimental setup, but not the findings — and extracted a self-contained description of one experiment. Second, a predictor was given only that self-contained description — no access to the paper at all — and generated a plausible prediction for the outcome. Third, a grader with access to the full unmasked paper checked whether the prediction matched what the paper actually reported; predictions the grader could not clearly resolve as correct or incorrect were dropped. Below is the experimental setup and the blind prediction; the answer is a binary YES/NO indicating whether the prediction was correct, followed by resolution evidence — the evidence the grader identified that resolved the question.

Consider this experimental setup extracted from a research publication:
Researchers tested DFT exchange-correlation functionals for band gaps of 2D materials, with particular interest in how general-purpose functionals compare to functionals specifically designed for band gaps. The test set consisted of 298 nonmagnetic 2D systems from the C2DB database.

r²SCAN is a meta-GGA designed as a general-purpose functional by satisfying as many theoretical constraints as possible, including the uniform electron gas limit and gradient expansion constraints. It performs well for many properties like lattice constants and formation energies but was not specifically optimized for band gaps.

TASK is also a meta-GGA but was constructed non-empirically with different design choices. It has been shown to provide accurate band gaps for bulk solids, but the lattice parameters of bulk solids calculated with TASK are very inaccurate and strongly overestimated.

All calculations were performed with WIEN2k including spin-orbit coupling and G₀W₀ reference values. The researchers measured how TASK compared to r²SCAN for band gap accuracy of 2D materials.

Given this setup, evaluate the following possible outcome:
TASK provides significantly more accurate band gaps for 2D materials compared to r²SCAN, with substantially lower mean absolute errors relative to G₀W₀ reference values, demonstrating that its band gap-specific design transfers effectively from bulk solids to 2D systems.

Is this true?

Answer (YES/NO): YES